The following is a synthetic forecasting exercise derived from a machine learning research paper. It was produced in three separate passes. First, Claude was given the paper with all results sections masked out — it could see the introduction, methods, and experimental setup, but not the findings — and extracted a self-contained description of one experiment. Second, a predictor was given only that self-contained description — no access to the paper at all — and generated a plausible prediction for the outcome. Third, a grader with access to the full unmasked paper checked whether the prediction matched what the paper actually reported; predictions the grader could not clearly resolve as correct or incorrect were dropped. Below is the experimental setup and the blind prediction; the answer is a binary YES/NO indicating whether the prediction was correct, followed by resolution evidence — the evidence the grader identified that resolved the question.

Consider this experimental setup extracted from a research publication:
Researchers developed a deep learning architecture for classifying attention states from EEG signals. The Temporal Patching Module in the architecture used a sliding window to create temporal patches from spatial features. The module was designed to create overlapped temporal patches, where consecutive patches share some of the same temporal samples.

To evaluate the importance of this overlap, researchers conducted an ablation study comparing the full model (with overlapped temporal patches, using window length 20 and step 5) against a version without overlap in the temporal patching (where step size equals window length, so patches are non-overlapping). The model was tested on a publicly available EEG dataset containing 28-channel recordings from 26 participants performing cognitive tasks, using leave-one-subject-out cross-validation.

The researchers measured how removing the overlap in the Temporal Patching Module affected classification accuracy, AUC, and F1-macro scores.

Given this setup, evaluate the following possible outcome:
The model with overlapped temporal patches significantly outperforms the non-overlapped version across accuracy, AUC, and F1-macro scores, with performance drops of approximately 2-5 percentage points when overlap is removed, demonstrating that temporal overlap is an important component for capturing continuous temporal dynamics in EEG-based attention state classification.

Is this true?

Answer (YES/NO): NO